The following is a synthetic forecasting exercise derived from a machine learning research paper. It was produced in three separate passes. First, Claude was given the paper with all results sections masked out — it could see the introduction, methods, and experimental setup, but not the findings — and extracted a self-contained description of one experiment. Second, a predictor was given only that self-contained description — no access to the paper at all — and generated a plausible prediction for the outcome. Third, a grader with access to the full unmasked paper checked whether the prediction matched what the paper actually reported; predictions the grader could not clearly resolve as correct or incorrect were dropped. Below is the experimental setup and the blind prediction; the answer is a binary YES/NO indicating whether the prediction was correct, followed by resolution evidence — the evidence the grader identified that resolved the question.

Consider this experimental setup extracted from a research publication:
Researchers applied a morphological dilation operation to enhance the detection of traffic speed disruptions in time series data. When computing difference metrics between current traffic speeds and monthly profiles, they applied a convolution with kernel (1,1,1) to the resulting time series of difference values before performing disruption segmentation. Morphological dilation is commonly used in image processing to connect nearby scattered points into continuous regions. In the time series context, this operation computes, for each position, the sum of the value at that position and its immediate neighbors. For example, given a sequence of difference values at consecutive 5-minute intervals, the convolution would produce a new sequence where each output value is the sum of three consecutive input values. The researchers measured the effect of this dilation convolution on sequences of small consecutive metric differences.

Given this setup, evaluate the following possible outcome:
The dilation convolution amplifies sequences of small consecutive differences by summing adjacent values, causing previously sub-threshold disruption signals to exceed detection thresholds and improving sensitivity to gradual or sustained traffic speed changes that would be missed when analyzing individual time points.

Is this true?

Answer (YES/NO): YES